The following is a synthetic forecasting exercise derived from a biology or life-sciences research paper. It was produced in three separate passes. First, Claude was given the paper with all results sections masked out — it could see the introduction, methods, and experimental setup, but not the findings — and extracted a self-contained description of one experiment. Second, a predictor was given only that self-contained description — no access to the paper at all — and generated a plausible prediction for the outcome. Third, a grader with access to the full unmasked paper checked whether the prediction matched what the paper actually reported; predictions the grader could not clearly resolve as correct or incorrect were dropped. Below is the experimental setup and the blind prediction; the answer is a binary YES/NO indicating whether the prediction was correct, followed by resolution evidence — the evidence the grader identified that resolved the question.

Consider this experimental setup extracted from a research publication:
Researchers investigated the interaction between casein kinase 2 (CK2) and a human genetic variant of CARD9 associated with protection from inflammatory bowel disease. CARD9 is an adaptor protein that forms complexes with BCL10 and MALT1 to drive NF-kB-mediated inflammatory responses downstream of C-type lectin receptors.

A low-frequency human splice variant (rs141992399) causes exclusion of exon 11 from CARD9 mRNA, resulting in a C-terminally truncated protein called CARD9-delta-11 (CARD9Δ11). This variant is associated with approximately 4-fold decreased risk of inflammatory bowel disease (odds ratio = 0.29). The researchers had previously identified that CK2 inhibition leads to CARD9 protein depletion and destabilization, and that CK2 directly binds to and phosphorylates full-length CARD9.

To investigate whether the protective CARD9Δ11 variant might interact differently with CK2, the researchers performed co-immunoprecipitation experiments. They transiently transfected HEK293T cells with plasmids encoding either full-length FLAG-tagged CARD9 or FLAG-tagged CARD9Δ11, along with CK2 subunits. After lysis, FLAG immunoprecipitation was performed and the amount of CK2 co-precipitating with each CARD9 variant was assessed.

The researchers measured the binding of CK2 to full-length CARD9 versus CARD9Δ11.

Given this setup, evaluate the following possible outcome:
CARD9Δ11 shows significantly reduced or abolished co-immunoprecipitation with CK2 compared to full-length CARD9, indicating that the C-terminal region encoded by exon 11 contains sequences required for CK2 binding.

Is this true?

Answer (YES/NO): YES